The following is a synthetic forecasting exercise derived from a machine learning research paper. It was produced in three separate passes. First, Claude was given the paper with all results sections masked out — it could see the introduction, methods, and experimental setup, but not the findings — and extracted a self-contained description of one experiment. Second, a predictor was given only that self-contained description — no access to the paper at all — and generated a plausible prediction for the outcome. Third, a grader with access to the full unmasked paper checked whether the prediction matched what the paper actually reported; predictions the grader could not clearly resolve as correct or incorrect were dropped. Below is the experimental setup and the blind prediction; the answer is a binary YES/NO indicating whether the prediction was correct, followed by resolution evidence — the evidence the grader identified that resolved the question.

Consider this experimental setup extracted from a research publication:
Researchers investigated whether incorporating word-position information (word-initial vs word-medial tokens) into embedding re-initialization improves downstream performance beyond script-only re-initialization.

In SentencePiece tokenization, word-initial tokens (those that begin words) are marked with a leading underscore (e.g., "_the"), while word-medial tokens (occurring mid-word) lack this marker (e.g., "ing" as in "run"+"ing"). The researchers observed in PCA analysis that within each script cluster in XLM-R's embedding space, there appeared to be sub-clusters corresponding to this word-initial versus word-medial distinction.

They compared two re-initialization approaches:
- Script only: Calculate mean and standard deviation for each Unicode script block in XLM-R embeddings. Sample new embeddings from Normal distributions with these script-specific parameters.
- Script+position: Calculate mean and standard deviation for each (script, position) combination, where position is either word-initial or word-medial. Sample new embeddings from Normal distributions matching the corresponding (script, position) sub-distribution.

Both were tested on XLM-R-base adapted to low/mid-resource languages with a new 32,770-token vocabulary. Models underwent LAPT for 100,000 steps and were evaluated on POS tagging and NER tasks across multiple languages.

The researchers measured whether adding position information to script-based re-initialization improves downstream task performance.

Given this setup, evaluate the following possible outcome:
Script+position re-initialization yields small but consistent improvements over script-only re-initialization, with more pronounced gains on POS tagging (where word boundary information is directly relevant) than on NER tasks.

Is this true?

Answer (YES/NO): NO